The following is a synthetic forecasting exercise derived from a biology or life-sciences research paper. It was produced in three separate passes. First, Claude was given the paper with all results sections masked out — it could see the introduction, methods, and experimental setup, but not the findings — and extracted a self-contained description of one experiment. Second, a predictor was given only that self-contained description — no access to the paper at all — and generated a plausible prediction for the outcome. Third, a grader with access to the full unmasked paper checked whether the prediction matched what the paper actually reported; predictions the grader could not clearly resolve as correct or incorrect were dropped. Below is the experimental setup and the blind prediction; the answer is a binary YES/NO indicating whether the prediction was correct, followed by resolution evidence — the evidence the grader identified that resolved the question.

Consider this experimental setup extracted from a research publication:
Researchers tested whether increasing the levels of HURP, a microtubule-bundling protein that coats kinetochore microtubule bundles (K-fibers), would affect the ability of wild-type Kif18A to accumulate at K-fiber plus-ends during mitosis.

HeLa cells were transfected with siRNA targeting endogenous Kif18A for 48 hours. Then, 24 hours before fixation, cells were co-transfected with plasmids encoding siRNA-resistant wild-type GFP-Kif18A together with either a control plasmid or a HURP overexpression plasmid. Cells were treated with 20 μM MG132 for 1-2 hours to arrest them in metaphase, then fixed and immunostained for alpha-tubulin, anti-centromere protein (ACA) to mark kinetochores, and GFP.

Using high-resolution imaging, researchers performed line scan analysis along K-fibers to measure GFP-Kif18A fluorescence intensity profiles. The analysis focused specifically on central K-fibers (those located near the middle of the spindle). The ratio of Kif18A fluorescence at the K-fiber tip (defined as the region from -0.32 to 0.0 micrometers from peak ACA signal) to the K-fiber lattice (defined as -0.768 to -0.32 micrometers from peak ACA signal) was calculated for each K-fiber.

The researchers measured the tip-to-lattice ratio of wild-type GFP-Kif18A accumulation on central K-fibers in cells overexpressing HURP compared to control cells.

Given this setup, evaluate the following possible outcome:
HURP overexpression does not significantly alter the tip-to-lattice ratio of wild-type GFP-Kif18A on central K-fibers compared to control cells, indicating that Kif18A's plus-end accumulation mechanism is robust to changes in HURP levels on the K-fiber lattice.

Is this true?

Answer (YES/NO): NO